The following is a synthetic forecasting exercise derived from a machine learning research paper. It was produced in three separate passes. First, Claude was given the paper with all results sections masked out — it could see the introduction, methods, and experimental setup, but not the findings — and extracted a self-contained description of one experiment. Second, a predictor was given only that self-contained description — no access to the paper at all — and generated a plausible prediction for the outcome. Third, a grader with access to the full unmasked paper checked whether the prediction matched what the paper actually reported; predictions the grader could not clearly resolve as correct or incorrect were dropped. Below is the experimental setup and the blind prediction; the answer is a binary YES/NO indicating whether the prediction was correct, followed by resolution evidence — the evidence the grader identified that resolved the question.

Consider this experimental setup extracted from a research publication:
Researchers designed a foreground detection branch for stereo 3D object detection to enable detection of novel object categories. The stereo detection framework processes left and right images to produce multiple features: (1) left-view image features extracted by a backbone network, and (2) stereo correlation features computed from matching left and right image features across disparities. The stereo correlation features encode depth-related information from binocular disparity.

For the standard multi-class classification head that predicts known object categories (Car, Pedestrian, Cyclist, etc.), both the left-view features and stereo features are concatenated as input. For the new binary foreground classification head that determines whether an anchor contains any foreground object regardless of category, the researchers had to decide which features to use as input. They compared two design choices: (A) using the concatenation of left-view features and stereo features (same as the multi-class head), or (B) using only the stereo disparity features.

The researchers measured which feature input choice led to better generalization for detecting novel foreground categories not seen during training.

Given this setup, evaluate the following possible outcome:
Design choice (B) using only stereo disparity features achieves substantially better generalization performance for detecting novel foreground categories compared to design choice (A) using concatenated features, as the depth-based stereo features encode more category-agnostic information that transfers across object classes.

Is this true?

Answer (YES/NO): NO